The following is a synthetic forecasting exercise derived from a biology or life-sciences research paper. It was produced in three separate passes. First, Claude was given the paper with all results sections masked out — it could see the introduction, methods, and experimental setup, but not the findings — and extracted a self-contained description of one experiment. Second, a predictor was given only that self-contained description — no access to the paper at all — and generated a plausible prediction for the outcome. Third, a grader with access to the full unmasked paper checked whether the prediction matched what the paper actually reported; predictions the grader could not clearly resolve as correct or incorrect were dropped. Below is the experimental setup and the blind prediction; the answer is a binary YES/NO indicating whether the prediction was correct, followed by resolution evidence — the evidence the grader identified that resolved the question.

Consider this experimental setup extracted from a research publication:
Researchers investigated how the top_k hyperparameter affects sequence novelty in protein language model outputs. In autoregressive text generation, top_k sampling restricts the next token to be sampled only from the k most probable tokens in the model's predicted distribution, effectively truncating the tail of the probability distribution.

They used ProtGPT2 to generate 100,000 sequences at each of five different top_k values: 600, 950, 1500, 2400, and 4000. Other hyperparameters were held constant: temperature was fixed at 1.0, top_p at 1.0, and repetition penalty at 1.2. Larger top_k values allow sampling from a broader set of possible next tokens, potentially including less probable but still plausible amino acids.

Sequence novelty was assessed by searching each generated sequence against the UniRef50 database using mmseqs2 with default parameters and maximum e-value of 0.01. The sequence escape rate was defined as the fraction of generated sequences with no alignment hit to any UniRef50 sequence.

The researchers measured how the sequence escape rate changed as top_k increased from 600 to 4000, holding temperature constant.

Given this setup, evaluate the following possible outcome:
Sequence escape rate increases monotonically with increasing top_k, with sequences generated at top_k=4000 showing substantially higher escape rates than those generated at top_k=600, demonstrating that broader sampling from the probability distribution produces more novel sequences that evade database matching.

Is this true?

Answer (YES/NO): YES